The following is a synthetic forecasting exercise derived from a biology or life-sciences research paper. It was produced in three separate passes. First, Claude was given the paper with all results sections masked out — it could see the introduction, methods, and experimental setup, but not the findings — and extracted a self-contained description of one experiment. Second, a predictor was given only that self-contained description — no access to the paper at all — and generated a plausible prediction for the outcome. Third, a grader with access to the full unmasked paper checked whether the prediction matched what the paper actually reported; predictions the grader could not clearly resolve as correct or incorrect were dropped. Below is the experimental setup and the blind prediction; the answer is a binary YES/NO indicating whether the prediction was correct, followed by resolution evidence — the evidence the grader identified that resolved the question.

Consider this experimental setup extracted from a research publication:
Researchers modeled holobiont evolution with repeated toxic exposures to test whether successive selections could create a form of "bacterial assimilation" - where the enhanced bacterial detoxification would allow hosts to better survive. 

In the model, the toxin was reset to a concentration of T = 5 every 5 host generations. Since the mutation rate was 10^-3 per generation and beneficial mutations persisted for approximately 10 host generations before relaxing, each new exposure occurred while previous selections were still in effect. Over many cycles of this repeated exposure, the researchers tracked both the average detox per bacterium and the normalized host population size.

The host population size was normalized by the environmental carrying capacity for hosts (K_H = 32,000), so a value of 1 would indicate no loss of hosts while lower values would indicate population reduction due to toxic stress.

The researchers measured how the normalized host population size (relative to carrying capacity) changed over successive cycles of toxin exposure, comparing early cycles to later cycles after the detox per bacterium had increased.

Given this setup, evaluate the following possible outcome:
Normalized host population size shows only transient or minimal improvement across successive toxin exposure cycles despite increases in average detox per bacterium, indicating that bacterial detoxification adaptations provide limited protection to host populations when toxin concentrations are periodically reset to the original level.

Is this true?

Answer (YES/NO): NO